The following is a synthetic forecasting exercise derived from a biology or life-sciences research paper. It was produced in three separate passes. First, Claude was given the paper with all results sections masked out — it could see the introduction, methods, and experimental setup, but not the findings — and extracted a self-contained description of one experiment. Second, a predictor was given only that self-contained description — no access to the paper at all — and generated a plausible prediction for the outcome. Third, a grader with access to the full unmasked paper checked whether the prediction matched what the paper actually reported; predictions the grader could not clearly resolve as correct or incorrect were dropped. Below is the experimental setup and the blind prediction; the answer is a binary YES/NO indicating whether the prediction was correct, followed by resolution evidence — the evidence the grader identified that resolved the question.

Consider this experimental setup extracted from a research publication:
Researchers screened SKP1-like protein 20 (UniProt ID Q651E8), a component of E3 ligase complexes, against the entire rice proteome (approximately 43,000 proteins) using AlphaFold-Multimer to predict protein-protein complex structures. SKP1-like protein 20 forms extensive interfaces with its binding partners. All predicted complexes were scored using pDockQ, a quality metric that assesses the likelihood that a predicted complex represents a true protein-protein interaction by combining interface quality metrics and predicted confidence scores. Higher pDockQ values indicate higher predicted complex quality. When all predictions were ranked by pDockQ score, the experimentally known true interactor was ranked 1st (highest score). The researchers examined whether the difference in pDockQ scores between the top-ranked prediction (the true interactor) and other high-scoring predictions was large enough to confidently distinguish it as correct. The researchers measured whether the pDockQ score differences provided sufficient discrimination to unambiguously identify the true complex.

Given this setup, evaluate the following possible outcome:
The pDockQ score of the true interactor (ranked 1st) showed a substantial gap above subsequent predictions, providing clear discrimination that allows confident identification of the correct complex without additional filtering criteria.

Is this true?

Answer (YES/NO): NO